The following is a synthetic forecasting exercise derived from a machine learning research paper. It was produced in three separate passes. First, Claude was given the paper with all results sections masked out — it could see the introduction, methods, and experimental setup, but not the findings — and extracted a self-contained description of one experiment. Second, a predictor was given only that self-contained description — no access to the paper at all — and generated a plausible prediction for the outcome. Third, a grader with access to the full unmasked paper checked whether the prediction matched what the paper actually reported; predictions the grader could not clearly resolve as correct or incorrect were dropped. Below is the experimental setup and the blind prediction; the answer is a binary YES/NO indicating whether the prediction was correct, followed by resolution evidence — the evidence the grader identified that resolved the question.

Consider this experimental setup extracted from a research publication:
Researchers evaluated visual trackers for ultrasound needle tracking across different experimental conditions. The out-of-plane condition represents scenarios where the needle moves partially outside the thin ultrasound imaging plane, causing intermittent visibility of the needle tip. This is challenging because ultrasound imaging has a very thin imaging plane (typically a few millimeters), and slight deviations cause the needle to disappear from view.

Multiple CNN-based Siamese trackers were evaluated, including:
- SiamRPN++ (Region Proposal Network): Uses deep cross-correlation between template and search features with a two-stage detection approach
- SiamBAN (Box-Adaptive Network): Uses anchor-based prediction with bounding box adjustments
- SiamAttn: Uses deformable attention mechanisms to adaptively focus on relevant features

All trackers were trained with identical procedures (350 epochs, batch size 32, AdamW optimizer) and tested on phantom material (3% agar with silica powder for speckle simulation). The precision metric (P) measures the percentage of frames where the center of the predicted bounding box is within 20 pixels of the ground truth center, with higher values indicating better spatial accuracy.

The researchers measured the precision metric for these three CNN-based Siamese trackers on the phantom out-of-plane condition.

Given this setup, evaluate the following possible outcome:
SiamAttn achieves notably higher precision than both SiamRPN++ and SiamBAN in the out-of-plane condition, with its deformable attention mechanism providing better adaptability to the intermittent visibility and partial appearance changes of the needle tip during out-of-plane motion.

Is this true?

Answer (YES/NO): NO